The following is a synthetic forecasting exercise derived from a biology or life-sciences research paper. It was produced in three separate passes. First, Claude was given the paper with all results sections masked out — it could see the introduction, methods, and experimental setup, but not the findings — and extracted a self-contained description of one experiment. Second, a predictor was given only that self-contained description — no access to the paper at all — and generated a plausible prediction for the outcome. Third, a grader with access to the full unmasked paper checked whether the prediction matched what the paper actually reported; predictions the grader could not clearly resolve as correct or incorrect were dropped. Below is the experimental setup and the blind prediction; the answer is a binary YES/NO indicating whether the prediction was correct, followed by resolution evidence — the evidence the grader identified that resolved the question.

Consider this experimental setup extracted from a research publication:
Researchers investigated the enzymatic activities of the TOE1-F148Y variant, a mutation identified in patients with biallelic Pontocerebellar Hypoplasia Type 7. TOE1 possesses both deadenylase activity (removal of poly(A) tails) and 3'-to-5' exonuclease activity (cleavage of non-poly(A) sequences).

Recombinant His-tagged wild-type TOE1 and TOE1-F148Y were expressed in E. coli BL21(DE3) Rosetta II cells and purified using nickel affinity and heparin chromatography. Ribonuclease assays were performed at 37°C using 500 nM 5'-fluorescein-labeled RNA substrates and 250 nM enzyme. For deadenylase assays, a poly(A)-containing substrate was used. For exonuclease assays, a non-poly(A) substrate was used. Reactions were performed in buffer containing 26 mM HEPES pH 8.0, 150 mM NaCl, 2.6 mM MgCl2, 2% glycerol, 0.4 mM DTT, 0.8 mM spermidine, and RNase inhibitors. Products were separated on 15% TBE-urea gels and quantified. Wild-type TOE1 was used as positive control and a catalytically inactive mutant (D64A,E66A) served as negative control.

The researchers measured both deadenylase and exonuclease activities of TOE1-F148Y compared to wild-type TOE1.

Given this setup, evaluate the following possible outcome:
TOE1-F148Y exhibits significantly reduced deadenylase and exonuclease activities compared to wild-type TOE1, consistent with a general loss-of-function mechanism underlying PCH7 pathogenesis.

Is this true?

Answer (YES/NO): YES